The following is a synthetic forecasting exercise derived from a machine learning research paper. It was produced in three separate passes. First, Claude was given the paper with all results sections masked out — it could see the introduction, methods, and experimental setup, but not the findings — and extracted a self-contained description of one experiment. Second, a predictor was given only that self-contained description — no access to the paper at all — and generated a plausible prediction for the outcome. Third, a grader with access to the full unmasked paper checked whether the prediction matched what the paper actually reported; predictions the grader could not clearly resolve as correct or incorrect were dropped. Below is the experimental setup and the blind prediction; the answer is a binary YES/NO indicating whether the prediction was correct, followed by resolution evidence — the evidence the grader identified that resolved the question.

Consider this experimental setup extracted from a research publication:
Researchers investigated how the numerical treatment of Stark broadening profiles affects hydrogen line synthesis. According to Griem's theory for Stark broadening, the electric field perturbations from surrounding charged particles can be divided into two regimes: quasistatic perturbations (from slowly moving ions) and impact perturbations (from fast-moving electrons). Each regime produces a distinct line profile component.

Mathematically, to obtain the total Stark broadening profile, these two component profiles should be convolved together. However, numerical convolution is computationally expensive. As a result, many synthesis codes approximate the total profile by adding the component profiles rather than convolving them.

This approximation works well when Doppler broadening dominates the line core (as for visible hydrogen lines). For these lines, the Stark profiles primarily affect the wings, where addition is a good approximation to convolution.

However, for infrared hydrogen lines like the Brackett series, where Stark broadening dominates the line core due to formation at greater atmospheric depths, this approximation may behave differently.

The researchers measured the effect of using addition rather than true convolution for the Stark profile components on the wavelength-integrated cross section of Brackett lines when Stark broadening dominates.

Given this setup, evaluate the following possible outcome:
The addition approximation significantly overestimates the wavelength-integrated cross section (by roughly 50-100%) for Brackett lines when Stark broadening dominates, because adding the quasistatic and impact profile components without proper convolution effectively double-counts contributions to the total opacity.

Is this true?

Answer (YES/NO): YES